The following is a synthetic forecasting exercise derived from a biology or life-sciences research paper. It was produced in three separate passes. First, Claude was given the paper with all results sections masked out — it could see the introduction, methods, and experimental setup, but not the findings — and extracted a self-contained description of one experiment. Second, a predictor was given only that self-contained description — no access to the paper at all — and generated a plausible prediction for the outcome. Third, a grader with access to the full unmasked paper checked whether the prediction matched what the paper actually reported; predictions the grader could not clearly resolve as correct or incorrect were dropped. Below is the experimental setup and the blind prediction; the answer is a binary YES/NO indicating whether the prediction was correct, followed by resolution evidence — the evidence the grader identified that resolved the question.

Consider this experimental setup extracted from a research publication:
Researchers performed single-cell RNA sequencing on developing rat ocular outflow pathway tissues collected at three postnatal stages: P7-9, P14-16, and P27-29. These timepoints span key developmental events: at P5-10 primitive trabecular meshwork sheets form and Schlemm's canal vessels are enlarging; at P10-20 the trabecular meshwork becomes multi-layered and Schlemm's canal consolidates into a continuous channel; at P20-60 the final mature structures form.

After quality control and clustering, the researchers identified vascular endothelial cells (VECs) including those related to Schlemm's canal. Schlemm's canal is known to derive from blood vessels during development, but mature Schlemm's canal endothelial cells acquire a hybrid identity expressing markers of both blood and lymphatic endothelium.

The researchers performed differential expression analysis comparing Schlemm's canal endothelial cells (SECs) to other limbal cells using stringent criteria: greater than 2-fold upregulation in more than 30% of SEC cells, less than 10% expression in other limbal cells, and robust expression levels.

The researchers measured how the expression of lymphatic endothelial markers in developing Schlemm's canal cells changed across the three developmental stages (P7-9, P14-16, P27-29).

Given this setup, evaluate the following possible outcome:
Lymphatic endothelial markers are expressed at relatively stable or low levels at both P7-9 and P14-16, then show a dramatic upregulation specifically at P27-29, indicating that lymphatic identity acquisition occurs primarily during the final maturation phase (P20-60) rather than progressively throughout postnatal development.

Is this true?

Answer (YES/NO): NO